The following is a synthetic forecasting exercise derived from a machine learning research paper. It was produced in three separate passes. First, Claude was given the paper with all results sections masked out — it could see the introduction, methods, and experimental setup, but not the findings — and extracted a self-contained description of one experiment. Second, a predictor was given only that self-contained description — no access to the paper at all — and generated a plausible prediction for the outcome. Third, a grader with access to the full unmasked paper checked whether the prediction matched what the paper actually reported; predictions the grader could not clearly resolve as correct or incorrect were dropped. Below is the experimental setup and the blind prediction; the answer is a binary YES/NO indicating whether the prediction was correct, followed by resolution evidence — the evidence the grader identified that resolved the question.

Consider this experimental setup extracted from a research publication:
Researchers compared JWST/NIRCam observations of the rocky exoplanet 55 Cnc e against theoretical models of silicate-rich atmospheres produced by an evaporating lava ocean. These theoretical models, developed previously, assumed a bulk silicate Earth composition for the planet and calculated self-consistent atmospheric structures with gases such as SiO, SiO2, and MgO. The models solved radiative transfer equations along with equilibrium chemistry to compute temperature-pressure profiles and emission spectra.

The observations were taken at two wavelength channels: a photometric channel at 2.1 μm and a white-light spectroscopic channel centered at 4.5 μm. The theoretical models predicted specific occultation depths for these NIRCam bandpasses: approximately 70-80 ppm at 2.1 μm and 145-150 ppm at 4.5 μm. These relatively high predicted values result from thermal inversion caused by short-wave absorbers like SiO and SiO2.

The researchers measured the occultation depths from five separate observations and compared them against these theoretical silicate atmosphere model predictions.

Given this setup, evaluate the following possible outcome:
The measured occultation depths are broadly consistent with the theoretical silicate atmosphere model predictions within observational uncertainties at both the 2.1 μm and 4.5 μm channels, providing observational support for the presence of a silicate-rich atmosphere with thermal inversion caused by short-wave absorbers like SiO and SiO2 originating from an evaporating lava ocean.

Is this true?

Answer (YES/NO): NO